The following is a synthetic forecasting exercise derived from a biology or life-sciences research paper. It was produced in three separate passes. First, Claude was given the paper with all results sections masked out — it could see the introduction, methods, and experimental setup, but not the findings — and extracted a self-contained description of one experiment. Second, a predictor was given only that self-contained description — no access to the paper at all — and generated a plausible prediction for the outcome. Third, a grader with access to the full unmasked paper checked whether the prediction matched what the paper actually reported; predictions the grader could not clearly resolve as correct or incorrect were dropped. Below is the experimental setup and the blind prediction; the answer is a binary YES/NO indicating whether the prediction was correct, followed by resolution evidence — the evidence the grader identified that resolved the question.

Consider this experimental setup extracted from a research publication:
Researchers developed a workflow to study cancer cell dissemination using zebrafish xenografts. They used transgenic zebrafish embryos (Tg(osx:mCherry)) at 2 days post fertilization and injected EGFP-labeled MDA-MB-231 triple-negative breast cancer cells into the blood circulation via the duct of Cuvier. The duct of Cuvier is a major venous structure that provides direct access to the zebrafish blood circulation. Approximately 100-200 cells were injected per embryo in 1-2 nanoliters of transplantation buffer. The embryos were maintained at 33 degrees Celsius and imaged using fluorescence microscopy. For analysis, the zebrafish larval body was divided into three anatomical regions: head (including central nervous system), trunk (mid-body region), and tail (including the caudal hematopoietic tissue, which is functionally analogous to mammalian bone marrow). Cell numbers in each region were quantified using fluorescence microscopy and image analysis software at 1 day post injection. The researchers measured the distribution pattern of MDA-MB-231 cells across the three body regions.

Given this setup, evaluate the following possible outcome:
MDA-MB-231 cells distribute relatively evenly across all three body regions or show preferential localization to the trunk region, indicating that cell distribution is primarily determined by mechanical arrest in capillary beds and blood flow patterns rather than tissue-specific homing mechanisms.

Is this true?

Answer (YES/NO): NO